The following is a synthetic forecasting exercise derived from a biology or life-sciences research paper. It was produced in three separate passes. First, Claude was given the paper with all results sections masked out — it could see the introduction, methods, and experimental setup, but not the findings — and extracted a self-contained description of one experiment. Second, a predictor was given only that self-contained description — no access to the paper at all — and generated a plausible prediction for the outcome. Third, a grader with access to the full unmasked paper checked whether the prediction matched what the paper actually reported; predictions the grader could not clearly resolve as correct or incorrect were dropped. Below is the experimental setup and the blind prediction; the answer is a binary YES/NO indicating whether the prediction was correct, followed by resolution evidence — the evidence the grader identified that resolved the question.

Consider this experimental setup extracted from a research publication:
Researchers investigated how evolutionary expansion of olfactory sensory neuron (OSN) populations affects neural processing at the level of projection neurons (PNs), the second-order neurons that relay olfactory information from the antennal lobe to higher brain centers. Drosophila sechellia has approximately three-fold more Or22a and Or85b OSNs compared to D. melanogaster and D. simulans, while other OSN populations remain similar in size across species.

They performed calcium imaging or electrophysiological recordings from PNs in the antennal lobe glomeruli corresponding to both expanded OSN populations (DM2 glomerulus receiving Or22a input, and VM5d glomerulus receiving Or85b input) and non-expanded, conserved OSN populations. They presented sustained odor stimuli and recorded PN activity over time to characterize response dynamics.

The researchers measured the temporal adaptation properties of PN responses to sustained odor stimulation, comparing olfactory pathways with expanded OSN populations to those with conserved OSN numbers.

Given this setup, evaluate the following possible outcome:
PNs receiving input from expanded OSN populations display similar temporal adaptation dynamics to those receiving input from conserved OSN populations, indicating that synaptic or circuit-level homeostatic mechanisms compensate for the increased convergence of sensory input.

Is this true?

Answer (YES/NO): NO